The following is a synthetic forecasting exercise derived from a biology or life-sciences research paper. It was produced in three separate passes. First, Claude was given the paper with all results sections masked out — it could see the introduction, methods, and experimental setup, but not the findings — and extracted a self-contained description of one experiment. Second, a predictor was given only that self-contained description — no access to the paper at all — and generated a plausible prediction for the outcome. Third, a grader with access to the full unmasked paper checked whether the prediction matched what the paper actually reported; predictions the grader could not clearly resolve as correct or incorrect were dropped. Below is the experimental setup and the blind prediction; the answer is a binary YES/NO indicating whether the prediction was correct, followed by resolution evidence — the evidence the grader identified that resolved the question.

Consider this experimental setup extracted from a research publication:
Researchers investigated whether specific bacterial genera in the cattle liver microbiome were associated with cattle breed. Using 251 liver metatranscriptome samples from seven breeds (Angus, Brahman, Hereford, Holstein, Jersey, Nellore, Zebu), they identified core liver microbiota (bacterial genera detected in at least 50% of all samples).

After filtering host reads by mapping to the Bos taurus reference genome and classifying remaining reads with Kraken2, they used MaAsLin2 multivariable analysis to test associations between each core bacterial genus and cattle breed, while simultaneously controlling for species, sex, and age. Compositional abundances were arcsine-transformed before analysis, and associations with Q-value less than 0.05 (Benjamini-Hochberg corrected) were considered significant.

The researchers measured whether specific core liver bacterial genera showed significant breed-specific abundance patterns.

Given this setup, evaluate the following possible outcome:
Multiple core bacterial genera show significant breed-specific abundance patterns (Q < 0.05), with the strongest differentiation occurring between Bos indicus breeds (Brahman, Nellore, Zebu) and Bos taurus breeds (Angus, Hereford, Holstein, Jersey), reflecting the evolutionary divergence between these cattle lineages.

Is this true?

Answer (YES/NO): NO